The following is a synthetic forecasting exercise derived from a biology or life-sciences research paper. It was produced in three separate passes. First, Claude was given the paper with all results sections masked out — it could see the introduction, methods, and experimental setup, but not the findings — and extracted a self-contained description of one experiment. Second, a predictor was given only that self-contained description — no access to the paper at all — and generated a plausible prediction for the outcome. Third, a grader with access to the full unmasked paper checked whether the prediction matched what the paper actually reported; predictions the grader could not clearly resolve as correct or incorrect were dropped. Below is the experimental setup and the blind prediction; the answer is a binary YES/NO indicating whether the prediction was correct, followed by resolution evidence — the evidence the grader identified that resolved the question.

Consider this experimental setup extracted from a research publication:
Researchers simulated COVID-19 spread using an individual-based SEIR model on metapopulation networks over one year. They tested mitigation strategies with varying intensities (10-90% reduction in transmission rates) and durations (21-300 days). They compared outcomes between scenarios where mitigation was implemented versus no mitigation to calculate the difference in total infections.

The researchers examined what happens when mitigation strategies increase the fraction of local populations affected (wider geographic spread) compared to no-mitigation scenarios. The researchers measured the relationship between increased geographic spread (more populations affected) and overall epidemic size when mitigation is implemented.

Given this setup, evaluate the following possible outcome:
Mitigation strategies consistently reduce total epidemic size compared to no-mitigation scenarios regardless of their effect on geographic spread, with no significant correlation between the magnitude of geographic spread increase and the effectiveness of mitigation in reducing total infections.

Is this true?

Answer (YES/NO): NO